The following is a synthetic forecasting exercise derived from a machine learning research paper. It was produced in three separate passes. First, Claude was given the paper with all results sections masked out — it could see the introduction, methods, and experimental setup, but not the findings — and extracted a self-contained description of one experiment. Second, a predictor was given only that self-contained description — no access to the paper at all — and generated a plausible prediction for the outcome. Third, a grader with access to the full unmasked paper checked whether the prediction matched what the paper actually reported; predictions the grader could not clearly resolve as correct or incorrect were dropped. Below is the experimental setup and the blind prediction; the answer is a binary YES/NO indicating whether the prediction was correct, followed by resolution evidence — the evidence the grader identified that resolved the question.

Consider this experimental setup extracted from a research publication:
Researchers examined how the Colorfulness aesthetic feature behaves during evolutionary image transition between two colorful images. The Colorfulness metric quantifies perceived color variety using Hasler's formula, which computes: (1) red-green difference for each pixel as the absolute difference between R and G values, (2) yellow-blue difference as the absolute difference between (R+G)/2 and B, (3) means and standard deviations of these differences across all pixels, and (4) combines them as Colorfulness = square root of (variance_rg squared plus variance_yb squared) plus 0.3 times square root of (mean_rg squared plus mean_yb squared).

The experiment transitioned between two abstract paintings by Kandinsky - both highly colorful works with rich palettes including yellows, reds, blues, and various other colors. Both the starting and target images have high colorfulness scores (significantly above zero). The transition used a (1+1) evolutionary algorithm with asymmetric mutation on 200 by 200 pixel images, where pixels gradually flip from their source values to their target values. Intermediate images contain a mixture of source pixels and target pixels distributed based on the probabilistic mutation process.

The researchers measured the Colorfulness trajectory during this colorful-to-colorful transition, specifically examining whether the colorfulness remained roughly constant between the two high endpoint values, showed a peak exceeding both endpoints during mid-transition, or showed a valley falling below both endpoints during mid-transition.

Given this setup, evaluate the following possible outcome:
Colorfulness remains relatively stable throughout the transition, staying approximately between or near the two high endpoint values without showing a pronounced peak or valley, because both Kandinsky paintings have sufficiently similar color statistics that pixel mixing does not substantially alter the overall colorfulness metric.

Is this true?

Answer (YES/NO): YES